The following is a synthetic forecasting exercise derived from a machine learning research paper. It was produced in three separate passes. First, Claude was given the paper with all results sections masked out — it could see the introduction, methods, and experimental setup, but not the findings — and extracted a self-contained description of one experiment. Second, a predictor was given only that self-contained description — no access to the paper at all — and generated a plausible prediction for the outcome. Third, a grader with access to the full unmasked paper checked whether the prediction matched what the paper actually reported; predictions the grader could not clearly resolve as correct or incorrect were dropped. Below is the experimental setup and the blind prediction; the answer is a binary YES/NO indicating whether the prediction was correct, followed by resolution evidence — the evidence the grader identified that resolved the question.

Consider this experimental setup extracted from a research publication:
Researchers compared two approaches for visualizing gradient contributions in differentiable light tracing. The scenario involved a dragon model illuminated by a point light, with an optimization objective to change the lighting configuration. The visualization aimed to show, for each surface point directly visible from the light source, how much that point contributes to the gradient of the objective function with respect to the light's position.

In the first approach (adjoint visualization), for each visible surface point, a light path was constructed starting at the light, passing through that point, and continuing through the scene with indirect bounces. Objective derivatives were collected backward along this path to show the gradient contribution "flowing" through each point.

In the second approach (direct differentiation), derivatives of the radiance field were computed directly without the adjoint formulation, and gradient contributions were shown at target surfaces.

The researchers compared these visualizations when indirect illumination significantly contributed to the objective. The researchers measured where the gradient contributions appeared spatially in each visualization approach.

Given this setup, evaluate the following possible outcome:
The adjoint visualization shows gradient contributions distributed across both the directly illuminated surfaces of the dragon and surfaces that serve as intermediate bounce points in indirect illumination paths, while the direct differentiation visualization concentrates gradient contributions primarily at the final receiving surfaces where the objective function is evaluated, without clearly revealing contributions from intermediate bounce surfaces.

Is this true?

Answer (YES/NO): YES